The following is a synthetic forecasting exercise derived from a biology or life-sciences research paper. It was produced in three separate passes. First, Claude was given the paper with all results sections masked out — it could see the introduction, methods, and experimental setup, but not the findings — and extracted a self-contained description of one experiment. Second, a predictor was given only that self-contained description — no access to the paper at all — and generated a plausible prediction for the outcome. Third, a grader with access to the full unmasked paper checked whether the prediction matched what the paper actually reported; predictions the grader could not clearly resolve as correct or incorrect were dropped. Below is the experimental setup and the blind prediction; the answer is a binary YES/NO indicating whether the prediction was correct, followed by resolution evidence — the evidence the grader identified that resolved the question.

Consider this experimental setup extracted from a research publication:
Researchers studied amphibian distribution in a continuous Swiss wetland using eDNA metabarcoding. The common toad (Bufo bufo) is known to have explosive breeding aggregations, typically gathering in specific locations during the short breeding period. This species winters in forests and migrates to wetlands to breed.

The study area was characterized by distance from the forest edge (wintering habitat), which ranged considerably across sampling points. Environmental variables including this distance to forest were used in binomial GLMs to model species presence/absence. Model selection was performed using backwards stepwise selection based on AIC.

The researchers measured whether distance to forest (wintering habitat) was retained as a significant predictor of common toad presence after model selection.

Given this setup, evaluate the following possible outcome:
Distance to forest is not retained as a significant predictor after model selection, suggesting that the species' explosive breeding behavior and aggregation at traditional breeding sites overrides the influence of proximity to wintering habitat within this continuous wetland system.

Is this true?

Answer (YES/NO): YES